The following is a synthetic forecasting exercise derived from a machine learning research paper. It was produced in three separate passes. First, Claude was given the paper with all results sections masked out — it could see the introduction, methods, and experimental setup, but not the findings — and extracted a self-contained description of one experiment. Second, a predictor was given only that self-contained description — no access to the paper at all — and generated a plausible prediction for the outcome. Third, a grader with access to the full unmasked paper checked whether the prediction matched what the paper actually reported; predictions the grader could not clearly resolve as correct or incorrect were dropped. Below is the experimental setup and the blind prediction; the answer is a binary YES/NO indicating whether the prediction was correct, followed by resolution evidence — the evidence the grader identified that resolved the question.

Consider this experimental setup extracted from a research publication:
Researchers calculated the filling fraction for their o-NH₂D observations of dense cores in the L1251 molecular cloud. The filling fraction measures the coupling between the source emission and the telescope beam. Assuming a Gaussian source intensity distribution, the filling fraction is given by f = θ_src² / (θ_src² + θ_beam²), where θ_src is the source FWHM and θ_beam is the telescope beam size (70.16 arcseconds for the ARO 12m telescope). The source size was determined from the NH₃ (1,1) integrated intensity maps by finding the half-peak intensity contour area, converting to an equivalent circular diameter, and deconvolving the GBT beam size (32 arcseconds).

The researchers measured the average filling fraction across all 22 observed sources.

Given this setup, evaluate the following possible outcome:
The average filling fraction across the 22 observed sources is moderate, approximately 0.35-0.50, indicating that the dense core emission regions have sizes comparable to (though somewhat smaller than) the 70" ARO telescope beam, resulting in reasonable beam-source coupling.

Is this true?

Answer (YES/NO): YES